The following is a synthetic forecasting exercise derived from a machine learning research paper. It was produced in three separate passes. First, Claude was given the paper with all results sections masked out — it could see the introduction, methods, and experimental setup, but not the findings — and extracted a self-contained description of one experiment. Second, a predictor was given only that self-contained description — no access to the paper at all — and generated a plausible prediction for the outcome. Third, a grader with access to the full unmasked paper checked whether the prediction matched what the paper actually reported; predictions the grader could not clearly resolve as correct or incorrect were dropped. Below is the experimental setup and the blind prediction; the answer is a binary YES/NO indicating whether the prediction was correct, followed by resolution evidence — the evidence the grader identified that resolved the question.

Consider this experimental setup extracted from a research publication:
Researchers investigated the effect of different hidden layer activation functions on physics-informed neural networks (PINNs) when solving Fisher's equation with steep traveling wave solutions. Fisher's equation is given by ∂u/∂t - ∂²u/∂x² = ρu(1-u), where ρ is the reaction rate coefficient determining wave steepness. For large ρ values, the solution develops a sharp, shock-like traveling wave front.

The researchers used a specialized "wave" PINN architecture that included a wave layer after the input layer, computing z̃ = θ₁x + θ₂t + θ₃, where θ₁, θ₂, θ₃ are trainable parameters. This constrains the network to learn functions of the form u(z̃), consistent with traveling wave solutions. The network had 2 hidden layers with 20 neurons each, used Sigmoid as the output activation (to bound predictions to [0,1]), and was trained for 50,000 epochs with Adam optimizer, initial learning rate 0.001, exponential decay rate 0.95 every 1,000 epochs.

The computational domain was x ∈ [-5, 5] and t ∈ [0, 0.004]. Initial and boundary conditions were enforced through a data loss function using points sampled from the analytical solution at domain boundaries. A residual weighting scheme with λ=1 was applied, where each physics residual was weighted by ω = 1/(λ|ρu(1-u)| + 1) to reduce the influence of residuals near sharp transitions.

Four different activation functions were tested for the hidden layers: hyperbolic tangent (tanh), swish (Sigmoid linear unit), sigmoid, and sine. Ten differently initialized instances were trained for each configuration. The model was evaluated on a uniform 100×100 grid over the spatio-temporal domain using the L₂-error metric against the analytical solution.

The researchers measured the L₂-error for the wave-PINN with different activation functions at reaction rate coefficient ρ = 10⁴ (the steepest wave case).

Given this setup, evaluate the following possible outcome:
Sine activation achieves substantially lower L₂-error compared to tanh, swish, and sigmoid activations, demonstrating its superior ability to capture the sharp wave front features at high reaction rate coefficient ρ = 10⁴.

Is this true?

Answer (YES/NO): NO